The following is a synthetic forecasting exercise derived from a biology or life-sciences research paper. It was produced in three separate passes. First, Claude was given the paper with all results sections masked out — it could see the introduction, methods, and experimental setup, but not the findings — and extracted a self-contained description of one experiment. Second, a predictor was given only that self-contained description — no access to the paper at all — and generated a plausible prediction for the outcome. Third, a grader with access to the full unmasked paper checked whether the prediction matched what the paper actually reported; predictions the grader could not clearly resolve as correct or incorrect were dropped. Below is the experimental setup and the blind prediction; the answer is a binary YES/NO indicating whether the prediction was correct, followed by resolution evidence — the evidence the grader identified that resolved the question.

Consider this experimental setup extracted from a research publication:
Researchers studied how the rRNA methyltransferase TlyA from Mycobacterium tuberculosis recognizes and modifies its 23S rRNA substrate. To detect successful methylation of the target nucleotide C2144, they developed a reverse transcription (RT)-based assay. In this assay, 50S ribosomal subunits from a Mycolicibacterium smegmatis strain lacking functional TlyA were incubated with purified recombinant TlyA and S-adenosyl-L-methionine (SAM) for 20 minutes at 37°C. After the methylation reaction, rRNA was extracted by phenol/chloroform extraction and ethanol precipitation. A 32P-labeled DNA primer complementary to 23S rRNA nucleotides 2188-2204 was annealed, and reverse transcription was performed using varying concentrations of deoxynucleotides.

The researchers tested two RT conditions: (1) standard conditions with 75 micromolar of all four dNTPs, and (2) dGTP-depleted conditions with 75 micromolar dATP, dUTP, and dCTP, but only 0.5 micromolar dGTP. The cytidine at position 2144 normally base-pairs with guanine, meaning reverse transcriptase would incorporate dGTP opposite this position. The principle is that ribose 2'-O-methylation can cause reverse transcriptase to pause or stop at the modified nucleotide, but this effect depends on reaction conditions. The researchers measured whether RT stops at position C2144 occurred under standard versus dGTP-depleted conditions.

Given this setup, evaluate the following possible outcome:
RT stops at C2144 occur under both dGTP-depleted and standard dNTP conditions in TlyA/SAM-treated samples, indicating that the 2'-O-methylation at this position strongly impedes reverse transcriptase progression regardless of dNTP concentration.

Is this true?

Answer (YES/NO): NO